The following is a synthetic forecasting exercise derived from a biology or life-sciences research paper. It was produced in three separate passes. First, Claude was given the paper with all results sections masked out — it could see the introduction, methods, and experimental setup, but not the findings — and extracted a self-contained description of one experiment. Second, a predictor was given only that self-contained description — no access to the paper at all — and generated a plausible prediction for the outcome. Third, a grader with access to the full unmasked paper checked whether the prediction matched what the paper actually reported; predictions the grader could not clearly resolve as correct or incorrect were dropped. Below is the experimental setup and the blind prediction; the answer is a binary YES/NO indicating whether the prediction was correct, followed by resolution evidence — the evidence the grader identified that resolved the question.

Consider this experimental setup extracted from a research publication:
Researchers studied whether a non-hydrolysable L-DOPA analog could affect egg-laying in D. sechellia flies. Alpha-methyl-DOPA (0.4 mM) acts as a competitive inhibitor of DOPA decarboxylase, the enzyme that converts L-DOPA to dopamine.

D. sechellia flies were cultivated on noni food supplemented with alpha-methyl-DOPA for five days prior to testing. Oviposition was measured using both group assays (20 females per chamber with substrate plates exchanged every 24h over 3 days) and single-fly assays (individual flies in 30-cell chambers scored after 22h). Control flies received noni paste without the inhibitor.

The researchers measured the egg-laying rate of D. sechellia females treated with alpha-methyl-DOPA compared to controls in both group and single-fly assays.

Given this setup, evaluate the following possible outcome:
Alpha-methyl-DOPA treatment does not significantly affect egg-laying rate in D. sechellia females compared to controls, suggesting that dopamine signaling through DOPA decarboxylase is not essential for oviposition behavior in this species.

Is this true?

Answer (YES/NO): NO